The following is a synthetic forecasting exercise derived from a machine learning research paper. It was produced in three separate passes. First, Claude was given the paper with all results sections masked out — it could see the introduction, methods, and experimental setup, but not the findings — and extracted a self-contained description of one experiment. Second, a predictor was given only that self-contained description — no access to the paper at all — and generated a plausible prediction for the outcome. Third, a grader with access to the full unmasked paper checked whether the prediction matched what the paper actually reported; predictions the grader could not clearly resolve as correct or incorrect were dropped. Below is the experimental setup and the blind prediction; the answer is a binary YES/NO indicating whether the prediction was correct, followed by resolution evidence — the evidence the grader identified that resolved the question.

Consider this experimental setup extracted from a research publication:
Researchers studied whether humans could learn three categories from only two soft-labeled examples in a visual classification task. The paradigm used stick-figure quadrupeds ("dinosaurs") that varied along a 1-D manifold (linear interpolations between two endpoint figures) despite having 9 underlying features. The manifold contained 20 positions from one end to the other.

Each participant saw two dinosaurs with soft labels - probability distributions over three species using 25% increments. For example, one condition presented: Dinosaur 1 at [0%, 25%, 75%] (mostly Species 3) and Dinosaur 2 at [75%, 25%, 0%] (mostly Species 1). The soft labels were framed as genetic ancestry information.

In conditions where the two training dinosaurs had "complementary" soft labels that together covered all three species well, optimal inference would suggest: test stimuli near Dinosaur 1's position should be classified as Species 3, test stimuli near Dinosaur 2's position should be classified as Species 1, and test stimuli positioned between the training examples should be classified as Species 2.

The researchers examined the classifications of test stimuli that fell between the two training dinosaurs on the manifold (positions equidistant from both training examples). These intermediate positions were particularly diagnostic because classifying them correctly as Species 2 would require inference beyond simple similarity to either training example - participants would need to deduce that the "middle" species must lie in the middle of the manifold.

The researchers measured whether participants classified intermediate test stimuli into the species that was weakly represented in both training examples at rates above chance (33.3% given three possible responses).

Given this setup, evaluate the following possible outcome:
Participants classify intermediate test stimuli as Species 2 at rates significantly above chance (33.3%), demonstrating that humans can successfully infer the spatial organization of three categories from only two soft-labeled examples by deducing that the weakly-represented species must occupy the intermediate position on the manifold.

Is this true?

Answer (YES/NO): YES